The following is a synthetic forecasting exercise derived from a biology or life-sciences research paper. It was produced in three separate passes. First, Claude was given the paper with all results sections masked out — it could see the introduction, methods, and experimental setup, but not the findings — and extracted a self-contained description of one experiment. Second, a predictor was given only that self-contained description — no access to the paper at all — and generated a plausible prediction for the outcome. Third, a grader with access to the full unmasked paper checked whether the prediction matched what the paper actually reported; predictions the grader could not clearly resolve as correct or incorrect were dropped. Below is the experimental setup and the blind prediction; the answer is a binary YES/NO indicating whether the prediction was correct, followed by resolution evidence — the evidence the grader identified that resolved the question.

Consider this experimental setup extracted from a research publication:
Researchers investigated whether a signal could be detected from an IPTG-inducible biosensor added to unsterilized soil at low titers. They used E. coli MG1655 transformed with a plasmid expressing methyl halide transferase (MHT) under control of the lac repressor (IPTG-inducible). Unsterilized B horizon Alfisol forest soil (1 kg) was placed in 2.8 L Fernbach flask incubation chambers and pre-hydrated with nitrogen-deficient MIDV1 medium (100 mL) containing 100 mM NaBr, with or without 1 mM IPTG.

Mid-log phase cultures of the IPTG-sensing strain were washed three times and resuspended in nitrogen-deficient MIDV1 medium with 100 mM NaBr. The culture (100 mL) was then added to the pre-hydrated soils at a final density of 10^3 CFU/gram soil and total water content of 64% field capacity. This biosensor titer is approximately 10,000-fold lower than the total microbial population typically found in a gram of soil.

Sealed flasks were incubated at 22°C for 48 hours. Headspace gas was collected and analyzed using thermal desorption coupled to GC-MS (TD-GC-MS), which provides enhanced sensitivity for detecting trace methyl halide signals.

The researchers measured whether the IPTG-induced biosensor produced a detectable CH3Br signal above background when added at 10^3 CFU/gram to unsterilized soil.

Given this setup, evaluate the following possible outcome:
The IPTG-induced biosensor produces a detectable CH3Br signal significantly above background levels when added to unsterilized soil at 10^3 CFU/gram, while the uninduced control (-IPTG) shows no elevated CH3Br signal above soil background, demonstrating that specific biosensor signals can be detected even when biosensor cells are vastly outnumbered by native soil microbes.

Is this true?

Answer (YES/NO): YES